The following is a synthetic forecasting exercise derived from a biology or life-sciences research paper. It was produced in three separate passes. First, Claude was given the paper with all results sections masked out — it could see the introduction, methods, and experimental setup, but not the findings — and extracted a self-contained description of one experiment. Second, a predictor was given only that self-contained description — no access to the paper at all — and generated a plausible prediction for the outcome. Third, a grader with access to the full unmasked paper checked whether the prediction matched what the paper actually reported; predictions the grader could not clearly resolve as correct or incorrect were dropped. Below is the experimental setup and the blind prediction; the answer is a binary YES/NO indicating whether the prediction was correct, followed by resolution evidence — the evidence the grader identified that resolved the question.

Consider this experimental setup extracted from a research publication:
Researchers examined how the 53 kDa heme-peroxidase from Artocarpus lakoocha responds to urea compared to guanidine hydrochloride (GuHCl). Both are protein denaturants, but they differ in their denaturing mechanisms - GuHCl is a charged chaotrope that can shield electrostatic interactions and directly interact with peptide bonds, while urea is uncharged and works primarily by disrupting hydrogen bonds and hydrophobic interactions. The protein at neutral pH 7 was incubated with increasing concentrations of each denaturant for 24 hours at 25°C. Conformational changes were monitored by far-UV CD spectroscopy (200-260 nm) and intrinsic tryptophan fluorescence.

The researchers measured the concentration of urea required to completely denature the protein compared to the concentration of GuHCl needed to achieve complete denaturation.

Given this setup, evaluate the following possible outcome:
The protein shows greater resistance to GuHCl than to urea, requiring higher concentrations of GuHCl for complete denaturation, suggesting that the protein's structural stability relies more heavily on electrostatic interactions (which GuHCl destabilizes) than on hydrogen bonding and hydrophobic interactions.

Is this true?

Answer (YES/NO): NO